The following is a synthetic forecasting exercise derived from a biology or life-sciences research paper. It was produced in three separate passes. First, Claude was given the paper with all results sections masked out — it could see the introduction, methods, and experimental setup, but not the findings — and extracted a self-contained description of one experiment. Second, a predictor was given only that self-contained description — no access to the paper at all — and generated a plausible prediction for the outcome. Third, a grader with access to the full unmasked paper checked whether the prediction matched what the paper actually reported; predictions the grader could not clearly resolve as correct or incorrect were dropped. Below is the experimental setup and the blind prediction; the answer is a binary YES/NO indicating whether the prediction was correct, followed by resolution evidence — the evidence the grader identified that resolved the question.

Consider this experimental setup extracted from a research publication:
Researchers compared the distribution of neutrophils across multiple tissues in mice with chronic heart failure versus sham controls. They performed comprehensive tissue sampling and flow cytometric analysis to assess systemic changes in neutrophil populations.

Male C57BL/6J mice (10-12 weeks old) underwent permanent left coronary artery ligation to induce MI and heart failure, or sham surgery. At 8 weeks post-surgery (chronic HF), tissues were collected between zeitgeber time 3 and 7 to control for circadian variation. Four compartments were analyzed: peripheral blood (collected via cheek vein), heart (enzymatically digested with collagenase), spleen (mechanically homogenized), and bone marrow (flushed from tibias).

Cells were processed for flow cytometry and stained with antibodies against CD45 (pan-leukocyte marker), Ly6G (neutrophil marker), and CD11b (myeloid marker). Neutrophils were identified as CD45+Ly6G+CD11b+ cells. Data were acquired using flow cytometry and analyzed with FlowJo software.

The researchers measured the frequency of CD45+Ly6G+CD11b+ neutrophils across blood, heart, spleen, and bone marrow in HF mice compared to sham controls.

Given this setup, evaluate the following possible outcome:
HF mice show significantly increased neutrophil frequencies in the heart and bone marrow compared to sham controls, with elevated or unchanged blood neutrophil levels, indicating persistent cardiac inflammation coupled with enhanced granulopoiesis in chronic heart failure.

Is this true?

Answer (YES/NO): YES